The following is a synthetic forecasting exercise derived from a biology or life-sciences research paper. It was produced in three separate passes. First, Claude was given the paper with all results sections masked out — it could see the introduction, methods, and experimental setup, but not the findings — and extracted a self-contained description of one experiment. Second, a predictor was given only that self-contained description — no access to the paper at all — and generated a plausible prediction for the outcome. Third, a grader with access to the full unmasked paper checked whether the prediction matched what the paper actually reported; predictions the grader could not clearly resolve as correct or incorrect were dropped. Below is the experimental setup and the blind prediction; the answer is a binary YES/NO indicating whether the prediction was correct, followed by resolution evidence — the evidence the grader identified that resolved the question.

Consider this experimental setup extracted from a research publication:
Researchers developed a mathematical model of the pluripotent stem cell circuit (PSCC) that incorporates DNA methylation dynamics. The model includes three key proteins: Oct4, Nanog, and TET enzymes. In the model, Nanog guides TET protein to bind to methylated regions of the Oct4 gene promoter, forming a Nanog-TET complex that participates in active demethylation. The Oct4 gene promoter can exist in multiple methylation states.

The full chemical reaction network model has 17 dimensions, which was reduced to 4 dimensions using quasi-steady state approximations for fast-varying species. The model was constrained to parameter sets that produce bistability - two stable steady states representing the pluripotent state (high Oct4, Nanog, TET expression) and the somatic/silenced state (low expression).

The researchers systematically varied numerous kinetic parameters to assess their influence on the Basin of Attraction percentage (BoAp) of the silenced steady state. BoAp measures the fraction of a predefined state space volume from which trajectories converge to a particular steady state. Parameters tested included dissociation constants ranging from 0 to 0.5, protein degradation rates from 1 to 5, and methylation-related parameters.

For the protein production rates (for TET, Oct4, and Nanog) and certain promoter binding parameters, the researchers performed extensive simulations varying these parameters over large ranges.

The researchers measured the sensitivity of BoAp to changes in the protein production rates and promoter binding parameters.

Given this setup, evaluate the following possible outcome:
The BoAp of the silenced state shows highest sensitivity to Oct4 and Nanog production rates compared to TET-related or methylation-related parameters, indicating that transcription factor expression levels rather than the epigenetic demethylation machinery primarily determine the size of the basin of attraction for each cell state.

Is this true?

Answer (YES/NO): NO